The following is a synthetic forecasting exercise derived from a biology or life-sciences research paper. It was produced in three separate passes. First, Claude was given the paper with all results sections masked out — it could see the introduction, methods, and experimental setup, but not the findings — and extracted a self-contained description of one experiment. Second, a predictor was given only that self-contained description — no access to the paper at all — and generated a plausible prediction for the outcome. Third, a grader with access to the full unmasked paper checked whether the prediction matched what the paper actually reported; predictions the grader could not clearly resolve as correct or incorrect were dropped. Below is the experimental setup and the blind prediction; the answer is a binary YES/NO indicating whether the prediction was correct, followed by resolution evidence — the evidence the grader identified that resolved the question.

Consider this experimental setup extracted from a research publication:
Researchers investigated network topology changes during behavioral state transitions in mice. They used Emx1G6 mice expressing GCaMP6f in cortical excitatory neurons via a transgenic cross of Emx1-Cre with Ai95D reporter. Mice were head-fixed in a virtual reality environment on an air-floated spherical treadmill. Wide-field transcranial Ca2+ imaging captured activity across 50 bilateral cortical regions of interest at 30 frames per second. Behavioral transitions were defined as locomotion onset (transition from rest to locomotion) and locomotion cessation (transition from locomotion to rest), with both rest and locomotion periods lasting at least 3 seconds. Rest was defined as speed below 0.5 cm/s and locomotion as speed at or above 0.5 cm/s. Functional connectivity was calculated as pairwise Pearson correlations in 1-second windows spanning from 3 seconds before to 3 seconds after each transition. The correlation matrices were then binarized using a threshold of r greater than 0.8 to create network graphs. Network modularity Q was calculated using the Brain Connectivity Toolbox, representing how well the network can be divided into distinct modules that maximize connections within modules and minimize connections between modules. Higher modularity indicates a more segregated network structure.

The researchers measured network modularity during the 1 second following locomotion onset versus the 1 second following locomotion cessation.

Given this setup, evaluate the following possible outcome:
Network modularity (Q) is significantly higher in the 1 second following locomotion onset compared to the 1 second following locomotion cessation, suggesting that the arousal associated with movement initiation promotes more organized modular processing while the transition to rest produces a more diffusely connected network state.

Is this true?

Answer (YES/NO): YES